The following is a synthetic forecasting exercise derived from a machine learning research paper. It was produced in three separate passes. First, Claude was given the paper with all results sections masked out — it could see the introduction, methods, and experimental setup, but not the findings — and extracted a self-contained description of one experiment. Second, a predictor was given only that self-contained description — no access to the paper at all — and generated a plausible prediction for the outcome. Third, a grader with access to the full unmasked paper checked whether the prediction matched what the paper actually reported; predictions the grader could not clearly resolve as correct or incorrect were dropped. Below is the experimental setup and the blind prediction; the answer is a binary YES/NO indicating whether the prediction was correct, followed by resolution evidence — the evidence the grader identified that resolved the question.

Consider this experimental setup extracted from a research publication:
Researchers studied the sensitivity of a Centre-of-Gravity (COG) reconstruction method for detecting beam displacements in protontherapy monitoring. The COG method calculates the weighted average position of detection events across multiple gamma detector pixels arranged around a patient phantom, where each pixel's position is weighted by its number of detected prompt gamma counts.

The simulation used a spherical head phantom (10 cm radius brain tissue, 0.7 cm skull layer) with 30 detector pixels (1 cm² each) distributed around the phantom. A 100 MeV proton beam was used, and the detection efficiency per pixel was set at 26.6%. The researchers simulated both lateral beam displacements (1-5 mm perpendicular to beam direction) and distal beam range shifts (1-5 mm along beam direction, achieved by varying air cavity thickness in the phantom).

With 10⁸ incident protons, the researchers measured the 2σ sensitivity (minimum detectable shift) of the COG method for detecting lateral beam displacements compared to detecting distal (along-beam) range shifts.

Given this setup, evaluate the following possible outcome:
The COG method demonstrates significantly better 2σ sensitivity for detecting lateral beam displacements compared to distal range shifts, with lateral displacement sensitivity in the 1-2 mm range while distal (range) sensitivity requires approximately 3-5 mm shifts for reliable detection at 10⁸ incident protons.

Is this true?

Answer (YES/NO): YES